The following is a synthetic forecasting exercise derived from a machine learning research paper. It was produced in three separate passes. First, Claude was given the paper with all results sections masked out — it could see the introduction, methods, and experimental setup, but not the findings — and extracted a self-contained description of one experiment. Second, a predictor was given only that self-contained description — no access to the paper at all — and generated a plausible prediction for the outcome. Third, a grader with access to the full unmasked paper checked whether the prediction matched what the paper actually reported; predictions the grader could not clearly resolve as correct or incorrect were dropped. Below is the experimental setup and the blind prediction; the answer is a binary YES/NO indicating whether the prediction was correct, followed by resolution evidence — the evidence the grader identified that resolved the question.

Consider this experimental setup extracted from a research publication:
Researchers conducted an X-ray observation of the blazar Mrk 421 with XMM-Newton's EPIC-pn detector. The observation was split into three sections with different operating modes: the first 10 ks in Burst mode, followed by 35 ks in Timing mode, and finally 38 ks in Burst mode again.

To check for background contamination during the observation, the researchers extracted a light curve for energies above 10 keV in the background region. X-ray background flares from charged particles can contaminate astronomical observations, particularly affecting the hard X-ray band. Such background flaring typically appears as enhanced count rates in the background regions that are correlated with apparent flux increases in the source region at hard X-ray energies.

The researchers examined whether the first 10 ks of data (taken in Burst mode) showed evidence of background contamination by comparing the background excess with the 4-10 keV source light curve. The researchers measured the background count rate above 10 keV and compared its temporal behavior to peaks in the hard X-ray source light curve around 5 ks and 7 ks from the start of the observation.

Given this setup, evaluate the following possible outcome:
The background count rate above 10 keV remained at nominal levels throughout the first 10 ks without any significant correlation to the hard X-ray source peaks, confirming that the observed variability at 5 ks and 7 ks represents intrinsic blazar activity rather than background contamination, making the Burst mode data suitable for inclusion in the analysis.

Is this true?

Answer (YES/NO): NO